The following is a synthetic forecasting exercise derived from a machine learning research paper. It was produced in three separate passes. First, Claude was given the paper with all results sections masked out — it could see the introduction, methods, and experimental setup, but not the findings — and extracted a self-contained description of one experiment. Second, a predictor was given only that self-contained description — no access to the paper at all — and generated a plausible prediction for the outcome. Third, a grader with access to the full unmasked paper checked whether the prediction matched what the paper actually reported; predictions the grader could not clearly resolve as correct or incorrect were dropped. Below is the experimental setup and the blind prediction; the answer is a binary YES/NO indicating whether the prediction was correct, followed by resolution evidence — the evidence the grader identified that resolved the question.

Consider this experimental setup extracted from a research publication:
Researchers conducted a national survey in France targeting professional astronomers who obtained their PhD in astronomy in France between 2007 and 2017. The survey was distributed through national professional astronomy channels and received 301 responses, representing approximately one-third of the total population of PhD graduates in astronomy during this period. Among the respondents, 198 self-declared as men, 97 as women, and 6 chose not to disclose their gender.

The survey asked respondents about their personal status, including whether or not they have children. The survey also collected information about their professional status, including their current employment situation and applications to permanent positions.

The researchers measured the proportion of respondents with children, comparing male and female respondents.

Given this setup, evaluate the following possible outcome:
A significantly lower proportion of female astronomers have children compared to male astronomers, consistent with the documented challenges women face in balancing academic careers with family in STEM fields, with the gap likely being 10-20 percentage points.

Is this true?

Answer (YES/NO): YES